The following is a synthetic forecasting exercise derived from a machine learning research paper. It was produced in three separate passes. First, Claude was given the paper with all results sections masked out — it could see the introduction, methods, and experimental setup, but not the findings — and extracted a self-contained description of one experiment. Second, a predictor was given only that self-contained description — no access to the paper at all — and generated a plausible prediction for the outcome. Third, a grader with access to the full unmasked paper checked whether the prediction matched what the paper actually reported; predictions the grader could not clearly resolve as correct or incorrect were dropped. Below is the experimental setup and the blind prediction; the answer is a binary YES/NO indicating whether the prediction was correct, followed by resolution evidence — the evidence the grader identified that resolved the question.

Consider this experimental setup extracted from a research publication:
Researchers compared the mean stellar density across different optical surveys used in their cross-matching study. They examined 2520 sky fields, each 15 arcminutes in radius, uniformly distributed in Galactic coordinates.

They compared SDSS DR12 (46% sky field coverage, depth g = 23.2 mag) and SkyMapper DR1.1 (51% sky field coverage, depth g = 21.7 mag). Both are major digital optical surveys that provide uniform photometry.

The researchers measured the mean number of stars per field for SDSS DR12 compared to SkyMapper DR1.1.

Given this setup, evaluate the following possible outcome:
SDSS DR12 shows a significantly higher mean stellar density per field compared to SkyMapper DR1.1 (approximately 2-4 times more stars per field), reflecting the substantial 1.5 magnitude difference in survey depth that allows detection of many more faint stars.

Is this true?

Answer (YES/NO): NO